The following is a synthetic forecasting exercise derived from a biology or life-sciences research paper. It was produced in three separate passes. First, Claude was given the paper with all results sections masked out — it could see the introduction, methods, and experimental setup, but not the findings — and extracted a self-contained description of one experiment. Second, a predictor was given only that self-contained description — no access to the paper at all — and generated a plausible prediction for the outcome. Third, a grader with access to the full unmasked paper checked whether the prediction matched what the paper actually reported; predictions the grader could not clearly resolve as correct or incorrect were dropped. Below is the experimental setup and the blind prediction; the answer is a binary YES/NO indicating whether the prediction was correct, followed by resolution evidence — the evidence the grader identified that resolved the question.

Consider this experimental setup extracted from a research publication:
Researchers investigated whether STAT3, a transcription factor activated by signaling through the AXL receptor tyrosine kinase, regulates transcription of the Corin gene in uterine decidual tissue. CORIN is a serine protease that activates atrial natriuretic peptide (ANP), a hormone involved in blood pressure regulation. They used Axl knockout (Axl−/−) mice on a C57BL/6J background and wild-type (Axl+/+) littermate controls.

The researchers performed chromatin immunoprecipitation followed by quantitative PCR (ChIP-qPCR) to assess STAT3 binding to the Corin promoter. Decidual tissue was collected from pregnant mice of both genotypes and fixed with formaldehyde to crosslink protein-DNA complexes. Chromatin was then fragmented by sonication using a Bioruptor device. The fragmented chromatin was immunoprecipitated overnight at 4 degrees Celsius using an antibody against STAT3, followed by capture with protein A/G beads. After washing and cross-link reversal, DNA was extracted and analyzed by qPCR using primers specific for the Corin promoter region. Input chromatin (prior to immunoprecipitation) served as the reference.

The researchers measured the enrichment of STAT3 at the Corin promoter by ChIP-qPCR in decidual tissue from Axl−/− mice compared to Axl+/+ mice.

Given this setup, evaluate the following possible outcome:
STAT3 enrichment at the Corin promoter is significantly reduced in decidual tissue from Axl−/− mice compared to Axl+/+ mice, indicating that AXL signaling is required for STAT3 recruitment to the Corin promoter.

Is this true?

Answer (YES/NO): YES